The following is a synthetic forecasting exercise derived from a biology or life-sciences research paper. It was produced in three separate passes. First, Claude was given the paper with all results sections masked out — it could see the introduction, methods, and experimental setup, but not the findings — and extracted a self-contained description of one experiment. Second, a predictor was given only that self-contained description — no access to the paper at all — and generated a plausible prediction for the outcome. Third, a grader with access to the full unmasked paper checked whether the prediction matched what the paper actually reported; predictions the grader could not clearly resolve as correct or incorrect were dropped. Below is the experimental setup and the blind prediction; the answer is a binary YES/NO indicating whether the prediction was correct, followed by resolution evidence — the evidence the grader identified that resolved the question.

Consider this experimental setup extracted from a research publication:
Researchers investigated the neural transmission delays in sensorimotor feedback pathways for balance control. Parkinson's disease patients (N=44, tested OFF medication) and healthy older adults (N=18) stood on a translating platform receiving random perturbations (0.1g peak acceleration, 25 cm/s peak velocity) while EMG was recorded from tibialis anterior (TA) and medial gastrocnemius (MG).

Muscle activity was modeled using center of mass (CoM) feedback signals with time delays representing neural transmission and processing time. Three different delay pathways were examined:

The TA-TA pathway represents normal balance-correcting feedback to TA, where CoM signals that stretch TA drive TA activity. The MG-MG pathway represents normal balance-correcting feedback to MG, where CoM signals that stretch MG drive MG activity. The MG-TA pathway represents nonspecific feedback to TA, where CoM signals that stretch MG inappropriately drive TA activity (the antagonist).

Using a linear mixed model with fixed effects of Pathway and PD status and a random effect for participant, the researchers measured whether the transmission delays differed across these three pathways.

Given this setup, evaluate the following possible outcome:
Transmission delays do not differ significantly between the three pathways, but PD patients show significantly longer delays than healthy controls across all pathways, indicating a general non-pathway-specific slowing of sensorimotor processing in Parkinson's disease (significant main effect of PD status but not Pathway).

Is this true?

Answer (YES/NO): NO